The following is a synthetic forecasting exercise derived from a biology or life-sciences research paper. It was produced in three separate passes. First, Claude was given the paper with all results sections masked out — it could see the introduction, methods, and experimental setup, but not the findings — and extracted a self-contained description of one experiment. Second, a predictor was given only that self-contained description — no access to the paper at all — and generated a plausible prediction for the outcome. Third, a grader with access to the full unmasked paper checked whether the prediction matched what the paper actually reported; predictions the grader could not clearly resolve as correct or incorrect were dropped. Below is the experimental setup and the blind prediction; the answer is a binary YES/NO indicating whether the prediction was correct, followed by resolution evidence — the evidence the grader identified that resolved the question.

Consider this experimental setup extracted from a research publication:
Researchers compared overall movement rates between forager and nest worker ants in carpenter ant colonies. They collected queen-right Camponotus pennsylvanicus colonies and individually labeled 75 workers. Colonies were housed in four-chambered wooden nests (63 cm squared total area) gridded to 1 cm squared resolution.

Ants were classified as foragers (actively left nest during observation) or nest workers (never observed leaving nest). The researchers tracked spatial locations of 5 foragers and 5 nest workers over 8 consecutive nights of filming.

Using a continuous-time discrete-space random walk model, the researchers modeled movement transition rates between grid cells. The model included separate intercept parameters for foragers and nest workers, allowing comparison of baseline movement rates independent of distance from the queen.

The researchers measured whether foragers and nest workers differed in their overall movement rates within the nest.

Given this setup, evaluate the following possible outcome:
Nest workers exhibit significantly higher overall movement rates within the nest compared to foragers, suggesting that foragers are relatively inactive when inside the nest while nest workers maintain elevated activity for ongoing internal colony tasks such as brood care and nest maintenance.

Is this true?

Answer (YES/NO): YES